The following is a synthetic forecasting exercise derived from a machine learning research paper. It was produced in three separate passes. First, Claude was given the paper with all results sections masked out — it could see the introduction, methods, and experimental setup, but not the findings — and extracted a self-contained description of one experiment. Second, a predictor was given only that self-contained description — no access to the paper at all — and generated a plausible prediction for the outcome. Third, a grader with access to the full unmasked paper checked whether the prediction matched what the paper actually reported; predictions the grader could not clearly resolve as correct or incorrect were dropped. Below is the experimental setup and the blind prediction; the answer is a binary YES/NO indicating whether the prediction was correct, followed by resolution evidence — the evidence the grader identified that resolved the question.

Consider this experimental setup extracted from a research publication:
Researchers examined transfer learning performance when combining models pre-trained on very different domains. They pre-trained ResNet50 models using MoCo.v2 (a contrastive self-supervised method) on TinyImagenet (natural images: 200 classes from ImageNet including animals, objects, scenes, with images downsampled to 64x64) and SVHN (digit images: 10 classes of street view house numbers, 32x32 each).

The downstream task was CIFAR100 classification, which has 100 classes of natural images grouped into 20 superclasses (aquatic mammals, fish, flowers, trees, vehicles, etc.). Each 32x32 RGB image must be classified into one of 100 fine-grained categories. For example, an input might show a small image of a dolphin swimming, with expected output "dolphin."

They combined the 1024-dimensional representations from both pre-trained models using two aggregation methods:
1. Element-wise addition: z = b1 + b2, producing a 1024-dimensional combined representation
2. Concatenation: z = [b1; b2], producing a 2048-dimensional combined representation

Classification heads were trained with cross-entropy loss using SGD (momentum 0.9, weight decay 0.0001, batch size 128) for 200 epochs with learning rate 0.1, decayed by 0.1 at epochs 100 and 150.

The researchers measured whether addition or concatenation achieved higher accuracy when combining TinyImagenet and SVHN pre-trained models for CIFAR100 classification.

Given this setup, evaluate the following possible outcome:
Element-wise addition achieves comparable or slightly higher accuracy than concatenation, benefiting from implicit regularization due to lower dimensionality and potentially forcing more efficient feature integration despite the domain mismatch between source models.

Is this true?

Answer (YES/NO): NO